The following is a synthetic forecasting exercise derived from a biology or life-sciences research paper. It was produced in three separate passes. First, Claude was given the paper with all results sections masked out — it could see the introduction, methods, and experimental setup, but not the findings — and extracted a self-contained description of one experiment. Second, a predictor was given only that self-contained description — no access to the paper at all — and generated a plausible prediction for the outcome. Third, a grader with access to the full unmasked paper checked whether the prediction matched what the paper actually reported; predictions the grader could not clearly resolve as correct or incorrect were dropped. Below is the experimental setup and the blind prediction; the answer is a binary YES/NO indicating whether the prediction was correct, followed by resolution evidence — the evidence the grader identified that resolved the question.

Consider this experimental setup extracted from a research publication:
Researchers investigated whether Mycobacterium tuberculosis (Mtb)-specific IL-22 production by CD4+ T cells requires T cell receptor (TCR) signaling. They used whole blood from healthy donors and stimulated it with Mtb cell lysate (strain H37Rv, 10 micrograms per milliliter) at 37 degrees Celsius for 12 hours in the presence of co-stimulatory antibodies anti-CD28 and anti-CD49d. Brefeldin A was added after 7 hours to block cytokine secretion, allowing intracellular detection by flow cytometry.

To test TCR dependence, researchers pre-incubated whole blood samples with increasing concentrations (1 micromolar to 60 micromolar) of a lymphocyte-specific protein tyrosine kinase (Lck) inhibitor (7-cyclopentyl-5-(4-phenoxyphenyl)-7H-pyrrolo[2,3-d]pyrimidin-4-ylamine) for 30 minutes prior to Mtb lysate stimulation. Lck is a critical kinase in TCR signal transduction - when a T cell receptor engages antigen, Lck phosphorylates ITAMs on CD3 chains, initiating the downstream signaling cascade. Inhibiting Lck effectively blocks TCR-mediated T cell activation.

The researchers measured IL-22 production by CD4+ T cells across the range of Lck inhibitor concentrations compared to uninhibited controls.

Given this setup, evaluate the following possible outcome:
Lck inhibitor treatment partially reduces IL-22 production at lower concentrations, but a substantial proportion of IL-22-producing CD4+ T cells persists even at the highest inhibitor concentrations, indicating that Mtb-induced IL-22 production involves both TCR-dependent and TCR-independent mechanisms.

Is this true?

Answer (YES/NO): NO